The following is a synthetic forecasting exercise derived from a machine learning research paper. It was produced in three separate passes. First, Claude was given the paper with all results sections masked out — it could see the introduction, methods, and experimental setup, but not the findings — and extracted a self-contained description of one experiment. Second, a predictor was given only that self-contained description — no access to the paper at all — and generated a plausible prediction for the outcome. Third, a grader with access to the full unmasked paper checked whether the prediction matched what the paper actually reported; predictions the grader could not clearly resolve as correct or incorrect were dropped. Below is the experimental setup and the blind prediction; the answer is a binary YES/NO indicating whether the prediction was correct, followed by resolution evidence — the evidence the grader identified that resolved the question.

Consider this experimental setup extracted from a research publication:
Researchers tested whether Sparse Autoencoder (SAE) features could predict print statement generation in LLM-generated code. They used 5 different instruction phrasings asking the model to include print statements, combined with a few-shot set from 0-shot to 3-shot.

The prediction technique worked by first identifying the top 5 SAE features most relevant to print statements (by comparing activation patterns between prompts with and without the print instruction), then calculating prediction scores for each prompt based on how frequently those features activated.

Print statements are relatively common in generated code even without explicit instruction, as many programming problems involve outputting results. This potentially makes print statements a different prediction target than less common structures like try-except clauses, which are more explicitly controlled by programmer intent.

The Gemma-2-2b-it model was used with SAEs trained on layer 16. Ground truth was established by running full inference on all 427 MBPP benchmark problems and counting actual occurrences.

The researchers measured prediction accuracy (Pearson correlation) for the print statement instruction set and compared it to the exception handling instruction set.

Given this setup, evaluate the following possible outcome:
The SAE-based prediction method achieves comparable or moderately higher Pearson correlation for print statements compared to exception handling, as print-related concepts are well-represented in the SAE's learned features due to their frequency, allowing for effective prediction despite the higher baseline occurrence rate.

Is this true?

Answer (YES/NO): YES